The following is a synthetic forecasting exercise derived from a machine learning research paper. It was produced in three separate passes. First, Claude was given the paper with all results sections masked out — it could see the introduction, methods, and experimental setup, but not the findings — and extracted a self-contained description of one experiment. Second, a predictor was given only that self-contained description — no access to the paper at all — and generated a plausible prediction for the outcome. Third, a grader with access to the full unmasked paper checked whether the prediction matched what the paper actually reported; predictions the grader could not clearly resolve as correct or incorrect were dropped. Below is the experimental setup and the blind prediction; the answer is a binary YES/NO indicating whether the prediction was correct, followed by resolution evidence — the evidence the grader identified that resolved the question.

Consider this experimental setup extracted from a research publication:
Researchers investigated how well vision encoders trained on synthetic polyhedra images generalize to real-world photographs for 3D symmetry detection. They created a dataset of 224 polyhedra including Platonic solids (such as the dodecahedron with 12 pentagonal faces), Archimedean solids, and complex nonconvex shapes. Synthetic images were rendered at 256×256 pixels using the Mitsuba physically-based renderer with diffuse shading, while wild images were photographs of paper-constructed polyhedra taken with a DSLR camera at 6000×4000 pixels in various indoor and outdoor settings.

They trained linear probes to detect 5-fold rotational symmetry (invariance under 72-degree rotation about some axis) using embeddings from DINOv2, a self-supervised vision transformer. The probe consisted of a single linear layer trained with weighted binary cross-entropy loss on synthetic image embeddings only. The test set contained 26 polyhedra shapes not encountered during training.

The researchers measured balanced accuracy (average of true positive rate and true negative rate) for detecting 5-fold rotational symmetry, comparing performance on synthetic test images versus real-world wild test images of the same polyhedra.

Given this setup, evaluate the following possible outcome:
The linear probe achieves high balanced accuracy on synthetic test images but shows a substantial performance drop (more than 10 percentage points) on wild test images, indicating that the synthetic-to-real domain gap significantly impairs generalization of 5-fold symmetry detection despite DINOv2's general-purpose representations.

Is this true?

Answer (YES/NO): YES